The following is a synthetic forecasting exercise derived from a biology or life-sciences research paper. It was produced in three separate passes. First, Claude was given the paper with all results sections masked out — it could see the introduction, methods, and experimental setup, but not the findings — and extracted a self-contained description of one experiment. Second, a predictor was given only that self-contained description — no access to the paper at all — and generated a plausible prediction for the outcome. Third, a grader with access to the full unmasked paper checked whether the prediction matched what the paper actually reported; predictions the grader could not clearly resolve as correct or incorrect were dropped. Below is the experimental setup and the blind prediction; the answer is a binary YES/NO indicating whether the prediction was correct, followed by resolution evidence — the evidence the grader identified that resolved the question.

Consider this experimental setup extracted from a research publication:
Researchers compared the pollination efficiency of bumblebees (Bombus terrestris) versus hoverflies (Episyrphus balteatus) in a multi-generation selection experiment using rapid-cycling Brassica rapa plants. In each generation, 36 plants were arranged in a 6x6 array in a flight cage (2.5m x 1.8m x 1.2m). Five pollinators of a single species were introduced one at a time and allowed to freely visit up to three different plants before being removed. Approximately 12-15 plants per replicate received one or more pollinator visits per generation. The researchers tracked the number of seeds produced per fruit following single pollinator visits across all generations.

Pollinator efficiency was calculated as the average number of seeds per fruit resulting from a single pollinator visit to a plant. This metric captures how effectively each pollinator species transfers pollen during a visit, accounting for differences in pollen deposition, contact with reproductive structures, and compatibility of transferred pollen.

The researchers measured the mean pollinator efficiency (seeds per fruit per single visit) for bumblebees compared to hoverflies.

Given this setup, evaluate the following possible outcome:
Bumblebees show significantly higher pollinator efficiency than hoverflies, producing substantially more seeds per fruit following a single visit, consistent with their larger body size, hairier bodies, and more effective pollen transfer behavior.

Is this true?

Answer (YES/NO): YES